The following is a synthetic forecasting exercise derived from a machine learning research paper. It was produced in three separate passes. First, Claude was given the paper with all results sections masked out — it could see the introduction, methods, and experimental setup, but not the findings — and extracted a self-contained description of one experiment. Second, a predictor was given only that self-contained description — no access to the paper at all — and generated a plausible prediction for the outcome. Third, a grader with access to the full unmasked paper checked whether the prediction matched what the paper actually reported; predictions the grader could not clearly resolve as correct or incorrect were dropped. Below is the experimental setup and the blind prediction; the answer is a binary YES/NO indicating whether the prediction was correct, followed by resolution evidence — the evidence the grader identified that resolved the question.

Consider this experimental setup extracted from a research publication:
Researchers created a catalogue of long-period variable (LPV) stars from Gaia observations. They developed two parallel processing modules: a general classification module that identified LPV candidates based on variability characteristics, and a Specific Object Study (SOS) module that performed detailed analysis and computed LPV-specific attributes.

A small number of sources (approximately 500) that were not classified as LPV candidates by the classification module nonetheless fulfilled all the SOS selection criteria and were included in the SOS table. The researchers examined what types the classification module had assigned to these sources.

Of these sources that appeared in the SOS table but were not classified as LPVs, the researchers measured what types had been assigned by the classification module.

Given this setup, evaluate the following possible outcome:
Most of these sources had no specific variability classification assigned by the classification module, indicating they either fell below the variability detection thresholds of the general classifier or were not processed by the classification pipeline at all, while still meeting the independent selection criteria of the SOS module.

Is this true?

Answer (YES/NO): NO